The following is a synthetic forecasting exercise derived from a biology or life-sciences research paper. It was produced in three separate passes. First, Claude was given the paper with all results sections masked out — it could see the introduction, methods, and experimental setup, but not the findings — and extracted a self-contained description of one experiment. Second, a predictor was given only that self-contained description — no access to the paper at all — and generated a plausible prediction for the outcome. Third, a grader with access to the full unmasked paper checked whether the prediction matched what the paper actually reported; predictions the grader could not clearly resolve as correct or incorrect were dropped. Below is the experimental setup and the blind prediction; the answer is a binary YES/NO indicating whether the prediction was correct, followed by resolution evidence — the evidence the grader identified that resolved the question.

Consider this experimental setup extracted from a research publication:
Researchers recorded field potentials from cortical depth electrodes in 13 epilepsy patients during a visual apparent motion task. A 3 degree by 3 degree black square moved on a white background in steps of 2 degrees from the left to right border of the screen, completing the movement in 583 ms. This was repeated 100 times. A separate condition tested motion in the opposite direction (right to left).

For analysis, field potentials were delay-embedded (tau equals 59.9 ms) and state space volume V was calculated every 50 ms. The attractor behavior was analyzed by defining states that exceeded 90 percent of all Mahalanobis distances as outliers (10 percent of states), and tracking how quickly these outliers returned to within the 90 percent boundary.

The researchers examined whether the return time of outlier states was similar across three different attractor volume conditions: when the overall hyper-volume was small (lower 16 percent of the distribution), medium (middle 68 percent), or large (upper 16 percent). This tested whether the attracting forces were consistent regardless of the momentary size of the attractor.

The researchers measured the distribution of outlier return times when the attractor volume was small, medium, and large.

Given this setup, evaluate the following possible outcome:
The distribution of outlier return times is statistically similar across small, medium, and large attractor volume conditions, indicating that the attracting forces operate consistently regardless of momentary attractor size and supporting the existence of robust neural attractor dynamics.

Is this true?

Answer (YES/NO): YES